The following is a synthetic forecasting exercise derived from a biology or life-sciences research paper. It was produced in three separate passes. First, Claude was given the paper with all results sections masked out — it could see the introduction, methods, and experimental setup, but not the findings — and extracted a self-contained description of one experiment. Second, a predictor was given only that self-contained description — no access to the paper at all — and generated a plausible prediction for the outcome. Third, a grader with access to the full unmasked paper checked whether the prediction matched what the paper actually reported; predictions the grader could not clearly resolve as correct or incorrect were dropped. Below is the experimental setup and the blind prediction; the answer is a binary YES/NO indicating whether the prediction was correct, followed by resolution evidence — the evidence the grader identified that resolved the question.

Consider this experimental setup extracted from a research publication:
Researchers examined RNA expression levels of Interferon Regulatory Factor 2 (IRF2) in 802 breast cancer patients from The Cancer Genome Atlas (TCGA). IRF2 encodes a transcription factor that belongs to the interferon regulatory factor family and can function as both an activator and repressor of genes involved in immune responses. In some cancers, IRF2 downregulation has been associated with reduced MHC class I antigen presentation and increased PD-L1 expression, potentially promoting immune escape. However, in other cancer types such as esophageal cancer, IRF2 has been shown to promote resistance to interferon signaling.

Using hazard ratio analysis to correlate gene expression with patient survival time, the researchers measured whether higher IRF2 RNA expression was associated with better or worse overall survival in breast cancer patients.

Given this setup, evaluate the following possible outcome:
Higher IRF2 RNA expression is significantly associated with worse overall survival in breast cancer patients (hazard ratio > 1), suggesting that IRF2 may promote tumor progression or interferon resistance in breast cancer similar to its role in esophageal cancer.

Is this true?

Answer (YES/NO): NO